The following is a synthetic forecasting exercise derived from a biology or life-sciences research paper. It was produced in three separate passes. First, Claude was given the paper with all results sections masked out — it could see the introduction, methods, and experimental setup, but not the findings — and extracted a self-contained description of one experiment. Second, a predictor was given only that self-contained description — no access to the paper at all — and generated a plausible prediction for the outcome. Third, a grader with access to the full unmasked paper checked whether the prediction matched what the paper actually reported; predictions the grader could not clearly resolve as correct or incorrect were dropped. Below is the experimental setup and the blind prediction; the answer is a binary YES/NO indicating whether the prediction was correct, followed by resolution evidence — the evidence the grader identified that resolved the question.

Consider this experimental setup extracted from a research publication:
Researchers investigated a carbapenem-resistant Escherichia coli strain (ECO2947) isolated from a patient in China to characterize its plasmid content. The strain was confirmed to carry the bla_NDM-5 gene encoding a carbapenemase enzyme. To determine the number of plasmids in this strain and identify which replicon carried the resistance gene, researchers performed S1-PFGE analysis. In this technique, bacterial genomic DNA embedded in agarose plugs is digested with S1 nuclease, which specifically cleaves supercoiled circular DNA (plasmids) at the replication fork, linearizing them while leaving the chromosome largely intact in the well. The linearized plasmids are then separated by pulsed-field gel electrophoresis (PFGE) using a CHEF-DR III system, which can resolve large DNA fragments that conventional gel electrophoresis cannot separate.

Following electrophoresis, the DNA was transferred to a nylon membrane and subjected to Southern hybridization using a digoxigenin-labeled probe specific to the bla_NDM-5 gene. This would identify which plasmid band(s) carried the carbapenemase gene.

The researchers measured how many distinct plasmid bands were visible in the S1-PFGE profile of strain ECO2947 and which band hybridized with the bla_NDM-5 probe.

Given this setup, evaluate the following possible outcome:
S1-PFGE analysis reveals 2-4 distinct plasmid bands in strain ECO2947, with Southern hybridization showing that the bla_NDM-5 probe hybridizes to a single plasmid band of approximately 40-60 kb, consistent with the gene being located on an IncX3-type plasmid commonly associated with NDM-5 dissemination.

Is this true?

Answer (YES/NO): NO